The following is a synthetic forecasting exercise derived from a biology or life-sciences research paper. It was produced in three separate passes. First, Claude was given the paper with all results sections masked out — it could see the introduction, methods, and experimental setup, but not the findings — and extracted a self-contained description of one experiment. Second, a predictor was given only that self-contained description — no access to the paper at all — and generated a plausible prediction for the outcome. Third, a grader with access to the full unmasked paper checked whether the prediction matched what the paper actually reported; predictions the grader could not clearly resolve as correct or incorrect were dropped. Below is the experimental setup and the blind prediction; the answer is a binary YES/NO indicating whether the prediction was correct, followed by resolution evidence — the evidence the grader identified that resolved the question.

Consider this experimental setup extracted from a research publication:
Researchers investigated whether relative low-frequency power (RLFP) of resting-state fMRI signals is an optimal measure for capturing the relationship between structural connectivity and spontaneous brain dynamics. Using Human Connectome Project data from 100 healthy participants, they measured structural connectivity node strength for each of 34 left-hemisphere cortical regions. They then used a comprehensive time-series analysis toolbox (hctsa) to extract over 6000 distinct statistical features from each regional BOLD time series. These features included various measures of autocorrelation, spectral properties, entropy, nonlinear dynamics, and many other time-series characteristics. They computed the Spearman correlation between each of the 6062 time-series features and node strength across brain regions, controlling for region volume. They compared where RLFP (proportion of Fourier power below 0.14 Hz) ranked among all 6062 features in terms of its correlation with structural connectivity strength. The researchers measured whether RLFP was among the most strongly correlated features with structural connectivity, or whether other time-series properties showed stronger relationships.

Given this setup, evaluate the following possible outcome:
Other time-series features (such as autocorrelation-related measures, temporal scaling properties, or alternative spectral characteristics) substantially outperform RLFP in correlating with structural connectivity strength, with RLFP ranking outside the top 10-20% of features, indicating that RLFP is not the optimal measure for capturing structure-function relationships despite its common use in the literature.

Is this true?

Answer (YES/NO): NO